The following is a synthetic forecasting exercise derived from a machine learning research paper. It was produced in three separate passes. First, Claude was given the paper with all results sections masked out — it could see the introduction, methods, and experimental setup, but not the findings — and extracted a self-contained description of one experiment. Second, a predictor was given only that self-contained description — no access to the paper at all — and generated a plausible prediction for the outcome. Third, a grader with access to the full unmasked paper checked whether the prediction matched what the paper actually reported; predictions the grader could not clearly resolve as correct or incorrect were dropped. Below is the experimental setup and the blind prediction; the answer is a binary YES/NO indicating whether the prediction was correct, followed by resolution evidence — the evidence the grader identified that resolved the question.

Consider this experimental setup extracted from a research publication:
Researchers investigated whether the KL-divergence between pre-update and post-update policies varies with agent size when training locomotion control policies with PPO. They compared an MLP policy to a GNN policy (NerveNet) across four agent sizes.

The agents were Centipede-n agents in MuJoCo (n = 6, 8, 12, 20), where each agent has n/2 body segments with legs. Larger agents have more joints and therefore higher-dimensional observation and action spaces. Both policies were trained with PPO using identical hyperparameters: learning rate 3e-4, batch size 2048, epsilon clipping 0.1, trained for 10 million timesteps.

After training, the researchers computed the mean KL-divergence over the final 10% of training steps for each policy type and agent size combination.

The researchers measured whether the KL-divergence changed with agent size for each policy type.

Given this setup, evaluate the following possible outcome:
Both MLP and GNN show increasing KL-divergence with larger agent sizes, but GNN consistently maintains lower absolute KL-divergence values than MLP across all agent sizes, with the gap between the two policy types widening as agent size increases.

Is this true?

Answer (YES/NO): NO